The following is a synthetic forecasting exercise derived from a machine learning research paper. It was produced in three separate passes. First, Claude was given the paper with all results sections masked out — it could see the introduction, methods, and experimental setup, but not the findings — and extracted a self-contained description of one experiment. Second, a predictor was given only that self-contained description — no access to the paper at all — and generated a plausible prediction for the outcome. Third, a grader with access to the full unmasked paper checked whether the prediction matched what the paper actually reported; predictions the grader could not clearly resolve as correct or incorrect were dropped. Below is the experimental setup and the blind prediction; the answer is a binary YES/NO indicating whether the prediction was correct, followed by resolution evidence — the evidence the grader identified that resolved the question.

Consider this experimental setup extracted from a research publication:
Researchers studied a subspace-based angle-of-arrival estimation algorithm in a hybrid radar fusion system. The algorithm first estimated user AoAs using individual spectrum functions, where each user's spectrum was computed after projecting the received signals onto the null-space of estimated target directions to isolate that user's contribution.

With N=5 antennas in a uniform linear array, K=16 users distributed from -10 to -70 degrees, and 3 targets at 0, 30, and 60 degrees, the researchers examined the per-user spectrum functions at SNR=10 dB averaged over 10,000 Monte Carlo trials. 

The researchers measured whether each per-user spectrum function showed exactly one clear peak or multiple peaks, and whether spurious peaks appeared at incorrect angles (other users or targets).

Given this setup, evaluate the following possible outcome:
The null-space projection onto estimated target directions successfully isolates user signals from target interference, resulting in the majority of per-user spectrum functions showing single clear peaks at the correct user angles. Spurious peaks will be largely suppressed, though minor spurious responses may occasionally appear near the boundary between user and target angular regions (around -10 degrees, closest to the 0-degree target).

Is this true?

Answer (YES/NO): NO